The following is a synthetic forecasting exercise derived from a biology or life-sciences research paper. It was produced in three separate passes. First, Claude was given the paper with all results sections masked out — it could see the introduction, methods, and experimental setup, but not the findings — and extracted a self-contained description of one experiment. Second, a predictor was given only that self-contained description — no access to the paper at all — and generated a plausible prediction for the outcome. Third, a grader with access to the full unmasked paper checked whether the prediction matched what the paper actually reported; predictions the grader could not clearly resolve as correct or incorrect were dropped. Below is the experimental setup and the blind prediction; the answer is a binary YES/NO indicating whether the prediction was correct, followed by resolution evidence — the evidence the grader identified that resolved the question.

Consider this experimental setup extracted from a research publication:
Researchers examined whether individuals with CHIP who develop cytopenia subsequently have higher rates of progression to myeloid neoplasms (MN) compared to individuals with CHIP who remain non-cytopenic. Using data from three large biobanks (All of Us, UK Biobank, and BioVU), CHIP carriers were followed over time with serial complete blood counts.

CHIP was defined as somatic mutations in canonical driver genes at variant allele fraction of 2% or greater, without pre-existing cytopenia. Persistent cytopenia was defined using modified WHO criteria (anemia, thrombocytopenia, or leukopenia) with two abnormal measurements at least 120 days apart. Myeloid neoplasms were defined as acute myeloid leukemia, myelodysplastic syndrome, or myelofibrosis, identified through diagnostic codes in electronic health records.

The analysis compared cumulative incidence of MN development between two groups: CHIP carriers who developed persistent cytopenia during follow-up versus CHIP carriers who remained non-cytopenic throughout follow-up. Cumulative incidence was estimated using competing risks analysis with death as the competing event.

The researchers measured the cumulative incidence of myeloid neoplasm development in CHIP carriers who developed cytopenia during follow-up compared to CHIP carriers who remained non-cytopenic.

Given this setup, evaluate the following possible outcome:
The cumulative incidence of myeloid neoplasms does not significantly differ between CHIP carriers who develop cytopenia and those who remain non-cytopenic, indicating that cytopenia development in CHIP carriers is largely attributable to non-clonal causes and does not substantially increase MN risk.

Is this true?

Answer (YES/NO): NO